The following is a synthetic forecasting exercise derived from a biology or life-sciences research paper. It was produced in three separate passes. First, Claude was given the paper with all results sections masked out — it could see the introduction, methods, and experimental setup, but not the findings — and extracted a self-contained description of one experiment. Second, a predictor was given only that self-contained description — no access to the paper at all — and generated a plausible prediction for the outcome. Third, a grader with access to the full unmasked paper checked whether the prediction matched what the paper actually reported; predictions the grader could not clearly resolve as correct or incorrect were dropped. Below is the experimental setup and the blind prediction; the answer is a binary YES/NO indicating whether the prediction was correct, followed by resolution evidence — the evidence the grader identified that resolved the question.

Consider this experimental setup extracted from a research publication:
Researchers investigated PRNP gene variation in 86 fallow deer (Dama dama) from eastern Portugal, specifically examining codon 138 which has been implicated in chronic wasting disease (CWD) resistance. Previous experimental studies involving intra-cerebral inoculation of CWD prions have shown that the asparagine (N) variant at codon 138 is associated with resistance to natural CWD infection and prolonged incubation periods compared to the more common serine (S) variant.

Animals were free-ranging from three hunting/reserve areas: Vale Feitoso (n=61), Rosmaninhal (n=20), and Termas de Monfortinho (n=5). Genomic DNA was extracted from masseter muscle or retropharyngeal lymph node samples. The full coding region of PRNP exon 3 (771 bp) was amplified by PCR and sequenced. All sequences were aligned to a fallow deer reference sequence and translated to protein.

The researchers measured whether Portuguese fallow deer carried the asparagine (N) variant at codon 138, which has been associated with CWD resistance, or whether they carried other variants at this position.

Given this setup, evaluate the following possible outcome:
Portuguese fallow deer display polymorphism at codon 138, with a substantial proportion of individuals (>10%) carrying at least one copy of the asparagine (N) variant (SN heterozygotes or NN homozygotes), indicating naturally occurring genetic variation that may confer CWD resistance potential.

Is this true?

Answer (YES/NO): NO